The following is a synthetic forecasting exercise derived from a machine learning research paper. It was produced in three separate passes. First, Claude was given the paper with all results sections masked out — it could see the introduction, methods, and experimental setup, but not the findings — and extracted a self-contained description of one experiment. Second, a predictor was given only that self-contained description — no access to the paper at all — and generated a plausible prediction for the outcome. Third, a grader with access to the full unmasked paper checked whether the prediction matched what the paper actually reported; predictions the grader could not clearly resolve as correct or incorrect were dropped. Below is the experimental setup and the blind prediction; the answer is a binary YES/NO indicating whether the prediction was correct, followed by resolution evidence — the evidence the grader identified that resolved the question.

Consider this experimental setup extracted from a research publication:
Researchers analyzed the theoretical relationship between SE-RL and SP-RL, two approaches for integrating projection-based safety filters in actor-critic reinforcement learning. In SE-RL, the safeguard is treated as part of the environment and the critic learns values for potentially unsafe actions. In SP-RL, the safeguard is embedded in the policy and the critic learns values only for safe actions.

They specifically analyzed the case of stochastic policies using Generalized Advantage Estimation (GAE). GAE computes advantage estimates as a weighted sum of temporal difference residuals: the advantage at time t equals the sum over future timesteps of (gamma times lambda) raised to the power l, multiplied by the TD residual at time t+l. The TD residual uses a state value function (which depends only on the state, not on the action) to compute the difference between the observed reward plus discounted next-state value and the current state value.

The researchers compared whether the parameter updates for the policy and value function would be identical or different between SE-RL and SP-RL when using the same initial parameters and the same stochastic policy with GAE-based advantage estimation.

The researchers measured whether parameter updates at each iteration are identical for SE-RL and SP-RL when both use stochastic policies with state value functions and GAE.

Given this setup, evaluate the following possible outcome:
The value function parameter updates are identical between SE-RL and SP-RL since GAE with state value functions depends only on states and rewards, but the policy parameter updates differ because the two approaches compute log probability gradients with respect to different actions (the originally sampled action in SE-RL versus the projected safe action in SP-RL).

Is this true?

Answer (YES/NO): NO